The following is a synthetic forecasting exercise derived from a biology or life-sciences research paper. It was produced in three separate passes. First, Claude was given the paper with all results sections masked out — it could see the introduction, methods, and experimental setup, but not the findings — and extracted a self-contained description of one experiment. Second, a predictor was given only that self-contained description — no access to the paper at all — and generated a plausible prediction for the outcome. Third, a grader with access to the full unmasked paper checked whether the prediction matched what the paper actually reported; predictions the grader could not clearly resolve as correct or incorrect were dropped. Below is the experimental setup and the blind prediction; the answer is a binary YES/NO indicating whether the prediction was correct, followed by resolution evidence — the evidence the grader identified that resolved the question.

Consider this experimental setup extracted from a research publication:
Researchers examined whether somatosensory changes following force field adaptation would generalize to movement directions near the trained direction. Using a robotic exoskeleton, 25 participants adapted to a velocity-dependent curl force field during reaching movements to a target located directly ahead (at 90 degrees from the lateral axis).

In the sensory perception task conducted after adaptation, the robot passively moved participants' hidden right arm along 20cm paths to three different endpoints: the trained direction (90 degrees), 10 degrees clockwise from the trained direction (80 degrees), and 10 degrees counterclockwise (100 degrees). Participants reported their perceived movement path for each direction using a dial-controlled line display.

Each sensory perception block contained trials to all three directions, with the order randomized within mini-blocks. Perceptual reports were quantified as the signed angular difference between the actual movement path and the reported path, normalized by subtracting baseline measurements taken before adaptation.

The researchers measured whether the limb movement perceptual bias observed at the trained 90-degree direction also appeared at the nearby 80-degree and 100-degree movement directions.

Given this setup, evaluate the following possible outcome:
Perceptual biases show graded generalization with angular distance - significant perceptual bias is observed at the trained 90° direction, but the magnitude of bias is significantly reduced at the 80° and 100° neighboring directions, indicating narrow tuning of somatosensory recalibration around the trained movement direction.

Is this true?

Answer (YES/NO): NO